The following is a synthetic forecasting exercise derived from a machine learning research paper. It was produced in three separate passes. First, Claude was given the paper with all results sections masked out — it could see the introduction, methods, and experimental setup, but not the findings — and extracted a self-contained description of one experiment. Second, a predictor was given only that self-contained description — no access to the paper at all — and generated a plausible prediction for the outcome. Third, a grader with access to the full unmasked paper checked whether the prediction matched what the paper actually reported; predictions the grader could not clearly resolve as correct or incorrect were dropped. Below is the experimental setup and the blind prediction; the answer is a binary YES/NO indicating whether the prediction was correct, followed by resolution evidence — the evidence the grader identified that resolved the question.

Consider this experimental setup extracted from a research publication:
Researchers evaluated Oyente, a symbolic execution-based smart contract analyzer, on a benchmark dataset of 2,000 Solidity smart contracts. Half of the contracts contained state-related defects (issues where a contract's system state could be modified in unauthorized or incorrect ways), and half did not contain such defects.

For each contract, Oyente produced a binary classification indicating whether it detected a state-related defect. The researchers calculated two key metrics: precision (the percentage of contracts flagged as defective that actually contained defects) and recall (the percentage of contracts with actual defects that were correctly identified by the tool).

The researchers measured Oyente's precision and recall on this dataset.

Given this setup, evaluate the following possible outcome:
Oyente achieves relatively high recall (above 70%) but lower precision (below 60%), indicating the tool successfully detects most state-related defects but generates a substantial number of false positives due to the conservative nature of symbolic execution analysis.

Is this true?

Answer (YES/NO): NO